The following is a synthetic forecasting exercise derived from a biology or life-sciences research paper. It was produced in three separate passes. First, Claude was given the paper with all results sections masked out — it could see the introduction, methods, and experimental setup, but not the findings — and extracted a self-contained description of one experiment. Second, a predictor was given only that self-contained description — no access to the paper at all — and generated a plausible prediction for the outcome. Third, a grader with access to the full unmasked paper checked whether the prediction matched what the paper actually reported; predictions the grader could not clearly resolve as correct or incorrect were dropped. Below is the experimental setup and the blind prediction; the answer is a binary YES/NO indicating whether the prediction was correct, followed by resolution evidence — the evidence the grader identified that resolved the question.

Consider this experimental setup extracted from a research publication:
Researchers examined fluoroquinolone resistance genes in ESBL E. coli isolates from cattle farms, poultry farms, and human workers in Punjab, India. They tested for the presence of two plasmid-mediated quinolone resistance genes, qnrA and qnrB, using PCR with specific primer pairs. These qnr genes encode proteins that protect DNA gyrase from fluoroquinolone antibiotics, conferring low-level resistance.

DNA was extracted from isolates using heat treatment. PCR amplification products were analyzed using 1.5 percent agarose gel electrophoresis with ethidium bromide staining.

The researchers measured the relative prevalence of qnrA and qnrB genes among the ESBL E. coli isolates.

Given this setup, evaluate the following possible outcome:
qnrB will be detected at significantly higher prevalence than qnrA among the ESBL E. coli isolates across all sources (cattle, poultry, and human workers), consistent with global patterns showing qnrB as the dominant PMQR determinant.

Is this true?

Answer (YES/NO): YES